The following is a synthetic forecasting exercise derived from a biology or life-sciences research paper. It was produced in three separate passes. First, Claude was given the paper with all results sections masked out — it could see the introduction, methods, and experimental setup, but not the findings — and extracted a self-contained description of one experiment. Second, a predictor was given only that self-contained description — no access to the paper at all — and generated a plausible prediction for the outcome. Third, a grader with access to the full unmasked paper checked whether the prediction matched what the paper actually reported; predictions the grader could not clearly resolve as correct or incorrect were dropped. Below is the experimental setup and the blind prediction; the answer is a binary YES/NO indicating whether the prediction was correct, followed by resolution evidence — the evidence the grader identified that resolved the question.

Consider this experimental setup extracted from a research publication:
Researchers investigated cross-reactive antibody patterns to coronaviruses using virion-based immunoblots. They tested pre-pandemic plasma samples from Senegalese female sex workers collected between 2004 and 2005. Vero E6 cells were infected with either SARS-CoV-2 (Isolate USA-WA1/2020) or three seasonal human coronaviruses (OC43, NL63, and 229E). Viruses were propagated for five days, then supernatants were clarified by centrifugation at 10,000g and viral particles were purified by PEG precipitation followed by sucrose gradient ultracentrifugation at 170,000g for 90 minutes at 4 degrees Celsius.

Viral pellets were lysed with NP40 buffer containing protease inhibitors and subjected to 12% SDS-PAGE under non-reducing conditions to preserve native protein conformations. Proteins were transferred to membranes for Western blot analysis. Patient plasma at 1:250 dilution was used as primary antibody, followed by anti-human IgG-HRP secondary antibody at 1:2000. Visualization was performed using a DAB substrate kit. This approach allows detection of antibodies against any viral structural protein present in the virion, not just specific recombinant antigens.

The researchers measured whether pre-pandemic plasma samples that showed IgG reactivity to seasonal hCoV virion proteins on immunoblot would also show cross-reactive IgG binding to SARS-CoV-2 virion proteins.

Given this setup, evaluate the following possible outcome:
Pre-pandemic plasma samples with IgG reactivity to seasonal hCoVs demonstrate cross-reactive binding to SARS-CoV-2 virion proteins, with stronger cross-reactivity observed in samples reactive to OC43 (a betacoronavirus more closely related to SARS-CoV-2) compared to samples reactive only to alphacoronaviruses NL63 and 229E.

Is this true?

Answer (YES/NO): NO